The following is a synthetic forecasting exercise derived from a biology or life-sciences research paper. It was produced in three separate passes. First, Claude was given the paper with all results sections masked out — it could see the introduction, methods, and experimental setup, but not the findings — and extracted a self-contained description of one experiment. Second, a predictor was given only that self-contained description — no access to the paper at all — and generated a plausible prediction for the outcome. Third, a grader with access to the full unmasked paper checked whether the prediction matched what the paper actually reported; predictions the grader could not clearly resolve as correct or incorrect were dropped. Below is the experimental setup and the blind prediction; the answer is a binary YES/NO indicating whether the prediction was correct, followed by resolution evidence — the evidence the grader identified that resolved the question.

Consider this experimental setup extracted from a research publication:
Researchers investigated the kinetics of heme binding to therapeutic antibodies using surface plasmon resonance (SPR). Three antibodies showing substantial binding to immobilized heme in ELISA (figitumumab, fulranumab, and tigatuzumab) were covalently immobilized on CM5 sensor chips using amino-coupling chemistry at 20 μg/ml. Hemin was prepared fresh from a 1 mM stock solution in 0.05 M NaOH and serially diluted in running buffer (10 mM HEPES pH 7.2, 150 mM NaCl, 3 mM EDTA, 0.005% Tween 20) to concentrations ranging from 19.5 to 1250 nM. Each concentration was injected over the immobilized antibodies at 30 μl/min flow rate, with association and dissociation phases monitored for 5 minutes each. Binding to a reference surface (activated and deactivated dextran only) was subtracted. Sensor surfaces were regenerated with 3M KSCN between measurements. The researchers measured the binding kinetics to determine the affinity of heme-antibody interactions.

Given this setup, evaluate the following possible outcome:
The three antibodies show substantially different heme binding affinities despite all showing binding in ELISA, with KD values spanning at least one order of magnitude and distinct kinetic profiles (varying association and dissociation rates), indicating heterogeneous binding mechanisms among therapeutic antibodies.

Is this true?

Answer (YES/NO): NO